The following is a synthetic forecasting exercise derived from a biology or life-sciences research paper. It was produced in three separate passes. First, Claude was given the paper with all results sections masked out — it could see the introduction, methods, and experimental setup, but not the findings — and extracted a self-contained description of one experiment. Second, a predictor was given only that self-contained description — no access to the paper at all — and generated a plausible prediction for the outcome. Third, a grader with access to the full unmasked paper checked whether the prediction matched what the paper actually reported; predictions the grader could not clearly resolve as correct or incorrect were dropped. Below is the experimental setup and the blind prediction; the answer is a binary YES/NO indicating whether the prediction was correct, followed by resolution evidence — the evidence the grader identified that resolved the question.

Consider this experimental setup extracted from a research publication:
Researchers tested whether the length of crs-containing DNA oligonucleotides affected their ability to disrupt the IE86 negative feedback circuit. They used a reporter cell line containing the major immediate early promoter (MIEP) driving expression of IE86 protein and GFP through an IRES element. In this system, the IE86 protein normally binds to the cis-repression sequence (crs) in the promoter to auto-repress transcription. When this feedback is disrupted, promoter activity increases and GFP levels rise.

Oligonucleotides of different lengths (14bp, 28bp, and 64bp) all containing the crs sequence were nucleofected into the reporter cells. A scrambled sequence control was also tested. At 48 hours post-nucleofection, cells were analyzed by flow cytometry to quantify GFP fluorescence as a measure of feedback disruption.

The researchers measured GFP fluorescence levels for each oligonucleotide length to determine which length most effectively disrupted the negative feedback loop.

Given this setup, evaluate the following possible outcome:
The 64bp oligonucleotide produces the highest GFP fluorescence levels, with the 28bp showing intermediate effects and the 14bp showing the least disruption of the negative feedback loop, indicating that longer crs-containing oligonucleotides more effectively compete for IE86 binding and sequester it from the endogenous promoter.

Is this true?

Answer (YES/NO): NO